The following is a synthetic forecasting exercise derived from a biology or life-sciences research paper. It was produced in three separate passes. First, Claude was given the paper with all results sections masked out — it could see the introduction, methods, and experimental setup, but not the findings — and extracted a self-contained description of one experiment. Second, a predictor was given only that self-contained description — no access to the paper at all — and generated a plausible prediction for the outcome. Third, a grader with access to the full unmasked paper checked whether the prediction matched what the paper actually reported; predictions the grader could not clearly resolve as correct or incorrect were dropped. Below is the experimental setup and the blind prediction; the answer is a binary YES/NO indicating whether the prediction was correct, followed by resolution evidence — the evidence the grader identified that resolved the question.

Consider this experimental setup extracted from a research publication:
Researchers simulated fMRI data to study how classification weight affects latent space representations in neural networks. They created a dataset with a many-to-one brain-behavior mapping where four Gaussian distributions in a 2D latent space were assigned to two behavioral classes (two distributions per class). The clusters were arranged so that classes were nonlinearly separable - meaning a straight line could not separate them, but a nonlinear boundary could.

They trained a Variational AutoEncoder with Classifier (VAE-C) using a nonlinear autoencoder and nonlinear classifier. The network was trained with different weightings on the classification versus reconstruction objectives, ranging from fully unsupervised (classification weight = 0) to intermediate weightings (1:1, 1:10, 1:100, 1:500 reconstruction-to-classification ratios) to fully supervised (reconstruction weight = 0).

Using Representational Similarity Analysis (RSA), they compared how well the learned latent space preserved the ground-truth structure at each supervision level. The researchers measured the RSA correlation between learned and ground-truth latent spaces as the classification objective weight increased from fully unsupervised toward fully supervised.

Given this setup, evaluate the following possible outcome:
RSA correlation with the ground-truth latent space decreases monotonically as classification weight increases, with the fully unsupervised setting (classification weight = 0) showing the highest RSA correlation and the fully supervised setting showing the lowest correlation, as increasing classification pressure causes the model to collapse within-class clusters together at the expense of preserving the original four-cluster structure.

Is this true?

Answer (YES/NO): NO